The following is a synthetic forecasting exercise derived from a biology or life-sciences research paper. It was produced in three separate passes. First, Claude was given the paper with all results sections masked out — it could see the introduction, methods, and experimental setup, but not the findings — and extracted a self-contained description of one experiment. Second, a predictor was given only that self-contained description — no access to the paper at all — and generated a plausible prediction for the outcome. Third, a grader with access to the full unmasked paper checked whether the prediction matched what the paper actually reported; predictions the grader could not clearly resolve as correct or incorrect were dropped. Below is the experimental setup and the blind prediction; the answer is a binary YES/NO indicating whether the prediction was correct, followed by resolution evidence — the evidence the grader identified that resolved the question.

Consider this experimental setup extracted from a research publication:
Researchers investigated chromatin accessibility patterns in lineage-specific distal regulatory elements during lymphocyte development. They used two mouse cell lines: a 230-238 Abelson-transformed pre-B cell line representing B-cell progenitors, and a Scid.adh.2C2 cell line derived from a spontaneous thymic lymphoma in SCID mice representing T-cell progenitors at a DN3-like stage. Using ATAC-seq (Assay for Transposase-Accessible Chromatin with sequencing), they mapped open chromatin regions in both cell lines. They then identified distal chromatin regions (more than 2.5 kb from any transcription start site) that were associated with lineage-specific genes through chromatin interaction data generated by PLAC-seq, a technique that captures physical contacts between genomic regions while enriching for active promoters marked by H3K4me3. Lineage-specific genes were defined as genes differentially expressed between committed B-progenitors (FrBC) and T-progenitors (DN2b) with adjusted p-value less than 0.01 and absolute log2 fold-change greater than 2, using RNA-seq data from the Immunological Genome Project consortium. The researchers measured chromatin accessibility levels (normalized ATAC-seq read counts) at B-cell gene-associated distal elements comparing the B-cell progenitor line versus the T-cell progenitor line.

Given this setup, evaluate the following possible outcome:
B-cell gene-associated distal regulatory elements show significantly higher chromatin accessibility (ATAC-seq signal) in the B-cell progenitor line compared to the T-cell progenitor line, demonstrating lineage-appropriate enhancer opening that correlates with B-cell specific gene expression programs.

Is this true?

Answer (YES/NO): YES